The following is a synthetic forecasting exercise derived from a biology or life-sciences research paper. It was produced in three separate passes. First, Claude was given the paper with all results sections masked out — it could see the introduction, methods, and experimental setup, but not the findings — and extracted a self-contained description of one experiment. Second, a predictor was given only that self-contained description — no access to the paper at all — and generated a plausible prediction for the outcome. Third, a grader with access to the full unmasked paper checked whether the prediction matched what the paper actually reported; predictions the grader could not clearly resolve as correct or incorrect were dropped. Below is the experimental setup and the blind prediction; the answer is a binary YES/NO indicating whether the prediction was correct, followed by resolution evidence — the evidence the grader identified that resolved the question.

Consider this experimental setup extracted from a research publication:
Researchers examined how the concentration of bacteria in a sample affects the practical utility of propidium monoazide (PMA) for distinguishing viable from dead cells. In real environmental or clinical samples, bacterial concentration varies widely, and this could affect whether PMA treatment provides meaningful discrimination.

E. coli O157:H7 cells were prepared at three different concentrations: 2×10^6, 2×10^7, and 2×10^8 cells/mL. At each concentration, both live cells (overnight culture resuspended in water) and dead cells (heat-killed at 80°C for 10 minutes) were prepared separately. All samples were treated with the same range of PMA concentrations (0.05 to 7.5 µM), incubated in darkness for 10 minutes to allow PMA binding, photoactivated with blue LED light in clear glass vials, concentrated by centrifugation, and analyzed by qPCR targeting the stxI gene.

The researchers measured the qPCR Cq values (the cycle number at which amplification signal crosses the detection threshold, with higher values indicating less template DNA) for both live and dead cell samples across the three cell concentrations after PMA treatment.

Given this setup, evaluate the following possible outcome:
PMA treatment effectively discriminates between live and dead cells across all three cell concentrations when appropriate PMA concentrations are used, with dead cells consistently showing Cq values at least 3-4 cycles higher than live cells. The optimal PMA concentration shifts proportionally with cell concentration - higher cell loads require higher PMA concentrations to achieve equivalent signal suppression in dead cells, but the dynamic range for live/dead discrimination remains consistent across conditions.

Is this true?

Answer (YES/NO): NO